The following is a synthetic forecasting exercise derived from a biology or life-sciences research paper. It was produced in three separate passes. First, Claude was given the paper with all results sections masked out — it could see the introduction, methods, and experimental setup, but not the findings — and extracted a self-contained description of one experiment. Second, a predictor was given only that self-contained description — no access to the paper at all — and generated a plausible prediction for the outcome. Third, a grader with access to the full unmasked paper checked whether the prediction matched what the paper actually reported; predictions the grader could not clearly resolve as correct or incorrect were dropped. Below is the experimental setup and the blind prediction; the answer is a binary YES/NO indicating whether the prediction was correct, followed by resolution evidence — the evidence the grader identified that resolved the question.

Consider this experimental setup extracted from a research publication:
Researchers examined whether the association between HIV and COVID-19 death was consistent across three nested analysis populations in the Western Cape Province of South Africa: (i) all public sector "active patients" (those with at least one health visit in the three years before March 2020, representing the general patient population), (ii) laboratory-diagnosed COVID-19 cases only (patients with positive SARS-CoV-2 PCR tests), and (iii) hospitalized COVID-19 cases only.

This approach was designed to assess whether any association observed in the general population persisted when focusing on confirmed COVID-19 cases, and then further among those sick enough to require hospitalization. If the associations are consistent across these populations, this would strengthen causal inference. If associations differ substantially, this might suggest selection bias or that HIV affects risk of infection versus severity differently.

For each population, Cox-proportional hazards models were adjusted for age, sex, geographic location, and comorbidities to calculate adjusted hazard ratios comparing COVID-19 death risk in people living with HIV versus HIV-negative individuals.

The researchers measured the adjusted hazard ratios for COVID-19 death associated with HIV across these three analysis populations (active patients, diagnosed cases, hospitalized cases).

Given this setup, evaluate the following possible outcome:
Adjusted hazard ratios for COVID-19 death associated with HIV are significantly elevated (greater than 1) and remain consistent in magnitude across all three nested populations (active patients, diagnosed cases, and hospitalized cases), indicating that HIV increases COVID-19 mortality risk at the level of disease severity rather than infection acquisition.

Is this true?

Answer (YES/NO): NO